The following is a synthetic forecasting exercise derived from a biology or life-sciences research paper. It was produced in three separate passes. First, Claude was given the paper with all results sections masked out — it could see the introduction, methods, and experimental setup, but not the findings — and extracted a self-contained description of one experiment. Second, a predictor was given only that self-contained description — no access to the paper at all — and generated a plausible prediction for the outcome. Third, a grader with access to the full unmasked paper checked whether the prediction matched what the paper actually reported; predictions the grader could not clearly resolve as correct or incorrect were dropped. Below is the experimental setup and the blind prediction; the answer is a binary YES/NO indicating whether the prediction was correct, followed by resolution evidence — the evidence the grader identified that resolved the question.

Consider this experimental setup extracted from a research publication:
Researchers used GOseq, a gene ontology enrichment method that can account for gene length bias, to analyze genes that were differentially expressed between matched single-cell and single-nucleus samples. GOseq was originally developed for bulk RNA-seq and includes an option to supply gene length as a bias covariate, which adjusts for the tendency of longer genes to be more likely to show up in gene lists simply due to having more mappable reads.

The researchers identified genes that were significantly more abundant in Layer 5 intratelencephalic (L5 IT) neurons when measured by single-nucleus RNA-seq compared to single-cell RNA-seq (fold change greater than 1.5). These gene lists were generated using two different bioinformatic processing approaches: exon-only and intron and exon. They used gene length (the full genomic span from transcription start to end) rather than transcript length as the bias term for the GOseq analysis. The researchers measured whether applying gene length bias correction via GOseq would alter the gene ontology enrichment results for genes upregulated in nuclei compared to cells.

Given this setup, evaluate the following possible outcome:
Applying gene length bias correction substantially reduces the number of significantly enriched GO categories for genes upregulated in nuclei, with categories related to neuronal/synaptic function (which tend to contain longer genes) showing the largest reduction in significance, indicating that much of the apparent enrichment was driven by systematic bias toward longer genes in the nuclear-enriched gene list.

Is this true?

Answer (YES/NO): NO